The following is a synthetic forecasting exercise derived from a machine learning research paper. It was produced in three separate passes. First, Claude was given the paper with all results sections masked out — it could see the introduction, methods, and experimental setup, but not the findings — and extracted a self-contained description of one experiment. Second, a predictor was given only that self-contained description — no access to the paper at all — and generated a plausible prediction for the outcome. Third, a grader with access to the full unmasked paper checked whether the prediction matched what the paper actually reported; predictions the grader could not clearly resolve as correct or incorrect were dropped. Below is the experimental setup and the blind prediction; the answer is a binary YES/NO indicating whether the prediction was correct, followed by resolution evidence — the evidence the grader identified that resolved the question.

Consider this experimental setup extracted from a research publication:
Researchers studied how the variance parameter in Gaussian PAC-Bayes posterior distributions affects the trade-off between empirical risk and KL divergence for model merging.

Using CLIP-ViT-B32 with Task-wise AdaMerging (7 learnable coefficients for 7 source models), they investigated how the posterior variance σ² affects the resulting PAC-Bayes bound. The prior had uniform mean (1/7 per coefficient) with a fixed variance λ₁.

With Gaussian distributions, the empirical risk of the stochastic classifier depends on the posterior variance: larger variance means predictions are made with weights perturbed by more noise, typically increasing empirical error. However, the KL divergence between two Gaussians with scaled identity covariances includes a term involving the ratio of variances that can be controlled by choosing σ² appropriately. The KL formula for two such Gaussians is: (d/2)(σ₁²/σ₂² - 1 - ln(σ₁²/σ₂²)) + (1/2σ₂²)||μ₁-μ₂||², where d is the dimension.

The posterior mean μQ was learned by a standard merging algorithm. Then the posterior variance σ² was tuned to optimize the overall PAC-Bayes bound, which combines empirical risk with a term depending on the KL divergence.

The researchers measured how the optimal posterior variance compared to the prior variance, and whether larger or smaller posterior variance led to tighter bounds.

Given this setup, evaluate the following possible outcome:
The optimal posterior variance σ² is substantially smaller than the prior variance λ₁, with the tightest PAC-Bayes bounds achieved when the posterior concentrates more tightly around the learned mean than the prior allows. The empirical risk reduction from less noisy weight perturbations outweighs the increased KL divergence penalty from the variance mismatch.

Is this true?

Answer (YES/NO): NO